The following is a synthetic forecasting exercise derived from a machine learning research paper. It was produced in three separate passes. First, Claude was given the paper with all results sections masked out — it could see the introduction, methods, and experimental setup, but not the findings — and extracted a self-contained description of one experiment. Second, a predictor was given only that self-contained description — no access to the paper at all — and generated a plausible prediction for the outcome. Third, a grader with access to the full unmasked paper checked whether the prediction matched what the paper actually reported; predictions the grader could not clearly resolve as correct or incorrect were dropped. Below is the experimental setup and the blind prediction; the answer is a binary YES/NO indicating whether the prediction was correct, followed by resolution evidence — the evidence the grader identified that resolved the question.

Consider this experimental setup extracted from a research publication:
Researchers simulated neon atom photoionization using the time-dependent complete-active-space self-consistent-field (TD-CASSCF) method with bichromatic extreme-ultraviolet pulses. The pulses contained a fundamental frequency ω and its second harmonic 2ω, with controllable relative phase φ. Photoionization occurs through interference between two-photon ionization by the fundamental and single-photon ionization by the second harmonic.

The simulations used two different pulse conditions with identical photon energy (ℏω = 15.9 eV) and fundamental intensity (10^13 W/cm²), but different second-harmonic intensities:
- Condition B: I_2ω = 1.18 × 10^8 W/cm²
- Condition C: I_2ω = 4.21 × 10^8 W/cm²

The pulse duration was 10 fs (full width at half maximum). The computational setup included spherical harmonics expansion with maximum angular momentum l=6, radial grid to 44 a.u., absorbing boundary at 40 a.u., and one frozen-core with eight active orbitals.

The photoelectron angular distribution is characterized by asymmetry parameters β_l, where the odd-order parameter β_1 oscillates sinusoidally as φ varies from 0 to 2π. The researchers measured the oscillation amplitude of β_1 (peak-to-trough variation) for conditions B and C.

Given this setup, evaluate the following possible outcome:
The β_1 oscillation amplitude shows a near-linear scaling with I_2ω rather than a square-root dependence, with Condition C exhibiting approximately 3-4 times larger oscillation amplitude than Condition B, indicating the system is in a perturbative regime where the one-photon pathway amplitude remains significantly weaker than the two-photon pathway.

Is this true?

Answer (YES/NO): NO